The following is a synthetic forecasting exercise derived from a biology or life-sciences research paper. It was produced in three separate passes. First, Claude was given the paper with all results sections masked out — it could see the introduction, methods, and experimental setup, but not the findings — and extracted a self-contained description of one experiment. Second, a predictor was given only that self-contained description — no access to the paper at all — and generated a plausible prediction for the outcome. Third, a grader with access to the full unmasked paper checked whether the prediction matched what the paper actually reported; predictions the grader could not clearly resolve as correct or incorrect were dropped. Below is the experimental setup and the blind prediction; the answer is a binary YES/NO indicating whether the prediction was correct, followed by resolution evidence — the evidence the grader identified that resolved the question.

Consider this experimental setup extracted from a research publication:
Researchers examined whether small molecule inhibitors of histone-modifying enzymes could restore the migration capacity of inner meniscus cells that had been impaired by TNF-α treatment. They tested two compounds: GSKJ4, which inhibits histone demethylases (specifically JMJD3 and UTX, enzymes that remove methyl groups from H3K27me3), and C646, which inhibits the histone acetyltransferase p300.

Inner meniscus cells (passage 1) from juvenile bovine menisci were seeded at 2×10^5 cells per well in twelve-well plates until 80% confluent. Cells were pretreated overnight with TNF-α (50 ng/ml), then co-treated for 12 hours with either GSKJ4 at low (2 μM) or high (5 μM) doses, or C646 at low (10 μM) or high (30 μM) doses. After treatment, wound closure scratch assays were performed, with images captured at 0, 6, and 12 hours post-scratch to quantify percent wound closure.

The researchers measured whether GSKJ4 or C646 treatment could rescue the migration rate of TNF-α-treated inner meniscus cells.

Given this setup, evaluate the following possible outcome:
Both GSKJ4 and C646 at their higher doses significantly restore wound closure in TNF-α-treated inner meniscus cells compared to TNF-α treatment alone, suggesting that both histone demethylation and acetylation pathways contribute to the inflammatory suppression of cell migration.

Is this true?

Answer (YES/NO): NO